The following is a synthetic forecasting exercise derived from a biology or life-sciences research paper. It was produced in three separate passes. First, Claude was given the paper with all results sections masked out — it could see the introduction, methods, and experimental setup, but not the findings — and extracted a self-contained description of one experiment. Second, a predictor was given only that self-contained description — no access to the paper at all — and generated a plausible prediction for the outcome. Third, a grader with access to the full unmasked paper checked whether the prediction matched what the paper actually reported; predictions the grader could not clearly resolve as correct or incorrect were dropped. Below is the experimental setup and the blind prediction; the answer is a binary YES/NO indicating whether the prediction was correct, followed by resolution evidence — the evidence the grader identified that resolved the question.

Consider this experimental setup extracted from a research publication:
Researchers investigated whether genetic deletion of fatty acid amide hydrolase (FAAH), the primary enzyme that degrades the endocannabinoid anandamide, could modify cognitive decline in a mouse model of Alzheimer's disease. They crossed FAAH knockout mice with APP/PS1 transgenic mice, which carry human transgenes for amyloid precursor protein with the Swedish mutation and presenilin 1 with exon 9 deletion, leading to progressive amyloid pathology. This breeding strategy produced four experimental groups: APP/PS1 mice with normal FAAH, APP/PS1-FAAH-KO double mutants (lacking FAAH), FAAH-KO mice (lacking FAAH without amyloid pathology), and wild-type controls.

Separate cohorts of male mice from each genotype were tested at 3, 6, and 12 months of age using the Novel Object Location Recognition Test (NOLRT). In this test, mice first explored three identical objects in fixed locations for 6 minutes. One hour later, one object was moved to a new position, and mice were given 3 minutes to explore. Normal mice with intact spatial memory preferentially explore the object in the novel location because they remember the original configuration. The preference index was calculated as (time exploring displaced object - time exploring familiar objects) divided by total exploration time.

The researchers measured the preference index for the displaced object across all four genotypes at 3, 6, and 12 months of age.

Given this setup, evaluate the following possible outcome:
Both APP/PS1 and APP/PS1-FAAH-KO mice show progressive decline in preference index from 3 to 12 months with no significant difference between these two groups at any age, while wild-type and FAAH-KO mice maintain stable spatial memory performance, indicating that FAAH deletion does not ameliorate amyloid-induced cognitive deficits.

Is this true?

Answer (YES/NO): NO